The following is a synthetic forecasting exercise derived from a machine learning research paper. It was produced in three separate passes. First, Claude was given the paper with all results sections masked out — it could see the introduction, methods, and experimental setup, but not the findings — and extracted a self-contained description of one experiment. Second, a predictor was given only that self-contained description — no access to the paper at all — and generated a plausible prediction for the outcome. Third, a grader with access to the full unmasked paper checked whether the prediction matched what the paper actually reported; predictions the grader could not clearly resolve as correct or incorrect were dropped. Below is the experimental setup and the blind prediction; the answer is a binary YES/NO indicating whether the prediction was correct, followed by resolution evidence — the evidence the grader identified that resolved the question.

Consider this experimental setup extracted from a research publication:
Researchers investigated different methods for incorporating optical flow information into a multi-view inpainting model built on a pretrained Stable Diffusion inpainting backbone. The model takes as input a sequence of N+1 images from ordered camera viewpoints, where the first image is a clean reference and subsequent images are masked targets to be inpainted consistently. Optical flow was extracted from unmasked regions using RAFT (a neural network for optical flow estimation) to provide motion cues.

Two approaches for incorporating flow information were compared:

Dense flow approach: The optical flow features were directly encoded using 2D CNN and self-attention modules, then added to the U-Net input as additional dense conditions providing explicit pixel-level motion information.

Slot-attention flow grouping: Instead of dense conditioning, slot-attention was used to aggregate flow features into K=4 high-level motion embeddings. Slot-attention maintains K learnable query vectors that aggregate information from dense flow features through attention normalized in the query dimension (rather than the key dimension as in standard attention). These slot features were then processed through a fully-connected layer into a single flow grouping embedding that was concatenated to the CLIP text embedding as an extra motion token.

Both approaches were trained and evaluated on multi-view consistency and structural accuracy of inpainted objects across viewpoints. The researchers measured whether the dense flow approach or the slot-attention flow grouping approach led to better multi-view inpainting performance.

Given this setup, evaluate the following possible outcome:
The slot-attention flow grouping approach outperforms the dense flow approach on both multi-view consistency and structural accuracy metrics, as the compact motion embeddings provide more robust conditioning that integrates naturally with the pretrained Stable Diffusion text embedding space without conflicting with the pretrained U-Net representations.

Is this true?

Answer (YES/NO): YES